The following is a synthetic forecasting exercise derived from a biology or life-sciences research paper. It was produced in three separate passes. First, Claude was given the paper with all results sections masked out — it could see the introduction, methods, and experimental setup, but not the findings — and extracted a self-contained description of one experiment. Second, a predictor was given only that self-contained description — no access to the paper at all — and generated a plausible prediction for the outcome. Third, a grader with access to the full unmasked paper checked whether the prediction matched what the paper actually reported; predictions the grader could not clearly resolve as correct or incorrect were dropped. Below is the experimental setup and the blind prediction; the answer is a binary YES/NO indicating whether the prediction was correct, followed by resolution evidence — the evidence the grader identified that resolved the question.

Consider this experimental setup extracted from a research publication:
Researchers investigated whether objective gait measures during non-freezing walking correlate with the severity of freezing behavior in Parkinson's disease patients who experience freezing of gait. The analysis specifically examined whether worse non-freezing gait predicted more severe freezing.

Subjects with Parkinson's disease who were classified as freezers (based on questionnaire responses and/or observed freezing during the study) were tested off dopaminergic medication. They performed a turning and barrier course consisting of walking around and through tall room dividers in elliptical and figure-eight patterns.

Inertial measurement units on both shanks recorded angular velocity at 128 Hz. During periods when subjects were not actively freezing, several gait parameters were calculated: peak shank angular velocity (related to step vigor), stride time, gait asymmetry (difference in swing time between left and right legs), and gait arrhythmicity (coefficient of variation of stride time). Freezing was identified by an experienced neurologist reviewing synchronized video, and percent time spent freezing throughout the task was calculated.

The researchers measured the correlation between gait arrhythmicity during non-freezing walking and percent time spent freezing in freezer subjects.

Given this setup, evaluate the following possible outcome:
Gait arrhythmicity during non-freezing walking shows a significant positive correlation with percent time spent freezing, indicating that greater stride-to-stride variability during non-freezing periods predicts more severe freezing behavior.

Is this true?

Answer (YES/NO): YES